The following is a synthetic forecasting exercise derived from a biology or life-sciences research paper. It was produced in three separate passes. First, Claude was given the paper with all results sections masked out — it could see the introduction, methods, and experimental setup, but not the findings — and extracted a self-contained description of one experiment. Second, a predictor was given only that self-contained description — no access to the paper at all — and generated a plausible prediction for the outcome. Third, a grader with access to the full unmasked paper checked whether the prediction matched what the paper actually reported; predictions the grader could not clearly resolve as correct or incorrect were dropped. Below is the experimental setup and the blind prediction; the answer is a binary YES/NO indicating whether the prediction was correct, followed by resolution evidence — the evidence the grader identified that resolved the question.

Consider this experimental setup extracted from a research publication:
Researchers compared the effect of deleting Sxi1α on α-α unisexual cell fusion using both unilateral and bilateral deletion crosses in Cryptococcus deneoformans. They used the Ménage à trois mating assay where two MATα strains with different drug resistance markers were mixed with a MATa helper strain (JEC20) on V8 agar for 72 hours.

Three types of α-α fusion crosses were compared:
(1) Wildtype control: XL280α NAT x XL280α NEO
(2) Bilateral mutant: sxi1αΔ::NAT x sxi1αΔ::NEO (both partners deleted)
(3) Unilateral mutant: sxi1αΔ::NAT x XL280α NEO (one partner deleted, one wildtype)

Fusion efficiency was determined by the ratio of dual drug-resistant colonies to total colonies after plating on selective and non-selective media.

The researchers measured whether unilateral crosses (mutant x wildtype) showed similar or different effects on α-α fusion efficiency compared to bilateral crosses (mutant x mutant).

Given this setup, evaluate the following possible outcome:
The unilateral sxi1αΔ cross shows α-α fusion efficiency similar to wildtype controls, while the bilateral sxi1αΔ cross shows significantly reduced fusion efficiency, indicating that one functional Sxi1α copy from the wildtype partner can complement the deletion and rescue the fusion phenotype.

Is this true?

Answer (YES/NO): NO